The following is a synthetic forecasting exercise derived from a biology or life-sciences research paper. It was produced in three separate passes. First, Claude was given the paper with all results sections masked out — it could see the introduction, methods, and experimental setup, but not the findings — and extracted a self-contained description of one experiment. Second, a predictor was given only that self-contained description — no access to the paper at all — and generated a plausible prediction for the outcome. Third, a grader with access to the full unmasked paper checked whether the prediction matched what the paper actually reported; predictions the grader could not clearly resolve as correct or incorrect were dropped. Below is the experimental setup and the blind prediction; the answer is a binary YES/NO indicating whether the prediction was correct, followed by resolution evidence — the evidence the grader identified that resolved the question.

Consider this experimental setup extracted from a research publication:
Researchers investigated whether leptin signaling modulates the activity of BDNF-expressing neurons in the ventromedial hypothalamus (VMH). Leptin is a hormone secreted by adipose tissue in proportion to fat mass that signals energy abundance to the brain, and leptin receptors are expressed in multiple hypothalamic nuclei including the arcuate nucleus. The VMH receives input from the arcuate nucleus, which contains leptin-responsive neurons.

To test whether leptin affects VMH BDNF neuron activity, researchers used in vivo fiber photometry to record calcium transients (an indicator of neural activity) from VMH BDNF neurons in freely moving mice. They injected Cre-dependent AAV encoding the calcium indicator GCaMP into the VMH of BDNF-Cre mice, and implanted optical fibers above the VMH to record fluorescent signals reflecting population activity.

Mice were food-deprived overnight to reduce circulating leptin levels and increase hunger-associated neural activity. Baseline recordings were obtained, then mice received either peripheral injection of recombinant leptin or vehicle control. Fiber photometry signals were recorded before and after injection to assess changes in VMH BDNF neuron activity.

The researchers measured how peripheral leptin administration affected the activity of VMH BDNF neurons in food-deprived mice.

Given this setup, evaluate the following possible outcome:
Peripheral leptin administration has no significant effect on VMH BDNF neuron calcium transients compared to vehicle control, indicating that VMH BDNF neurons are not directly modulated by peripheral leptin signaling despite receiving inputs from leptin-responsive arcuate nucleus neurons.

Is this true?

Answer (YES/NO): NO